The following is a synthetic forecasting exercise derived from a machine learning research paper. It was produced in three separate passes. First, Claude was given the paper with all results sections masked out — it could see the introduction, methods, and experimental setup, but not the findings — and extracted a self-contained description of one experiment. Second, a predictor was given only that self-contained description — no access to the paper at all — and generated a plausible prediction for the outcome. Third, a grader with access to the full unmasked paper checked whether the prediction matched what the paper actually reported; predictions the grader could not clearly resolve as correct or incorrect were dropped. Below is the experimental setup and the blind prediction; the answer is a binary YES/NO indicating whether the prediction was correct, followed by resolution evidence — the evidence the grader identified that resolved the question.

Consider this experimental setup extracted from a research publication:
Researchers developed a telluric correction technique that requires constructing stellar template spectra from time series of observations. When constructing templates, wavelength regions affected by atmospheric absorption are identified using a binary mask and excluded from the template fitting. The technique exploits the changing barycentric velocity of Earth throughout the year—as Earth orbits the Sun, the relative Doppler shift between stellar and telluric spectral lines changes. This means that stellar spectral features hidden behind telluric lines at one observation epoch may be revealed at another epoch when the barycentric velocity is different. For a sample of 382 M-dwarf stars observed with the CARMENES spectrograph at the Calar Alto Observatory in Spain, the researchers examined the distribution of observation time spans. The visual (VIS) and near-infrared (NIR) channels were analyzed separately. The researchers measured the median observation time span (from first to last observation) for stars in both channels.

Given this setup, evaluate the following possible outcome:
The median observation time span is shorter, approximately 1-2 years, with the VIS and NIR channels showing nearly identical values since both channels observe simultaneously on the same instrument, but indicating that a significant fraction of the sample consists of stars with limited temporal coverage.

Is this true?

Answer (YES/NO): NO